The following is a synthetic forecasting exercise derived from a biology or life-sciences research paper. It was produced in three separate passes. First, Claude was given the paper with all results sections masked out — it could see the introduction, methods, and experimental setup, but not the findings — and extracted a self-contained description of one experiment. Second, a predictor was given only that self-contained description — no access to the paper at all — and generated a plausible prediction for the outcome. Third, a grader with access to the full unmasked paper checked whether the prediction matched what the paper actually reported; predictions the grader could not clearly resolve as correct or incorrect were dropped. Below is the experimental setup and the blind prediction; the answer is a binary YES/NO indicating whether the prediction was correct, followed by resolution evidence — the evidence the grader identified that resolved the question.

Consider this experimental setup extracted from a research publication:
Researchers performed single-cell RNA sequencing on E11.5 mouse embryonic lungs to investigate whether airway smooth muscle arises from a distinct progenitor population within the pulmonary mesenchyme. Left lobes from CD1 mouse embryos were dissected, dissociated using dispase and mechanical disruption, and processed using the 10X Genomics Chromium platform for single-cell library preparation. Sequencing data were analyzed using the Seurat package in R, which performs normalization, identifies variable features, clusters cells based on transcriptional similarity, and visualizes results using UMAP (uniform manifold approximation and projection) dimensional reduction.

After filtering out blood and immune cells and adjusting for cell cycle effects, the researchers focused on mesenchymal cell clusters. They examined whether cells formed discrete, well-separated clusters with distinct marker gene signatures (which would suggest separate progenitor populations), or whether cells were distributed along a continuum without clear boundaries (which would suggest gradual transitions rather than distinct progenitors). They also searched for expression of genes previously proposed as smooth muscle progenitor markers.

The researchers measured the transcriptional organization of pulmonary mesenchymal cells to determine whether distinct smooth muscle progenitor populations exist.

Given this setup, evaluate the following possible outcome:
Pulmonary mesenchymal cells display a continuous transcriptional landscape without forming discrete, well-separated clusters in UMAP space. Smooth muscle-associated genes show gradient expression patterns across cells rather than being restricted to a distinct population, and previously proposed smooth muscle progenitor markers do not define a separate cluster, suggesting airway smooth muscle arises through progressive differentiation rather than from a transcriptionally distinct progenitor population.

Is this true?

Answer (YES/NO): YES